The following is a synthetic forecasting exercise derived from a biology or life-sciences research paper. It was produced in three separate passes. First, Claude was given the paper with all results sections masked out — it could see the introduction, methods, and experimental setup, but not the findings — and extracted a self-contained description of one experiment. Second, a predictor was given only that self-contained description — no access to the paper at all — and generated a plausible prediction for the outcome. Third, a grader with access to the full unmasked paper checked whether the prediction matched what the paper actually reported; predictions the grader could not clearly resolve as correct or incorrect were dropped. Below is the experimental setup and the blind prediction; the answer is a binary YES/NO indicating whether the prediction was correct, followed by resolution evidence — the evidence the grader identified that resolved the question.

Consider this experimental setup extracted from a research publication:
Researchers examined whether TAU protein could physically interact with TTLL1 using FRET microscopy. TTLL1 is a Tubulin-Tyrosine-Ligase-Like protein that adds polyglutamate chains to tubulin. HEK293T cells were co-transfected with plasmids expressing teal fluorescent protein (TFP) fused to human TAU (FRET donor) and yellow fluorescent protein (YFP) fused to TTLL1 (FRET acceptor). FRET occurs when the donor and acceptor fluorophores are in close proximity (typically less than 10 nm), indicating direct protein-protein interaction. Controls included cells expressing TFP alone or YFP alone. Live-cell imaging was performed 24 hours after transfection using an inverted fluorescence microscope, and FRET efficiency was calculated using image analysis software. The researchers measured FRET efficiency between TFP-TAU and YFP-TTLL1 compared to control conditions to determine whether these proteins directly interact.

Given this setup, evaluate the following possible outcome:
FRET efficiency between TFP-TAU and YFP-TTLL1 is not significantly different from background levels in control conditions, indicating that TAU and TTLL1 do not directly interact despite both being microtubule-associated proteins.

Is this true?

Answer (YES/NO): NO